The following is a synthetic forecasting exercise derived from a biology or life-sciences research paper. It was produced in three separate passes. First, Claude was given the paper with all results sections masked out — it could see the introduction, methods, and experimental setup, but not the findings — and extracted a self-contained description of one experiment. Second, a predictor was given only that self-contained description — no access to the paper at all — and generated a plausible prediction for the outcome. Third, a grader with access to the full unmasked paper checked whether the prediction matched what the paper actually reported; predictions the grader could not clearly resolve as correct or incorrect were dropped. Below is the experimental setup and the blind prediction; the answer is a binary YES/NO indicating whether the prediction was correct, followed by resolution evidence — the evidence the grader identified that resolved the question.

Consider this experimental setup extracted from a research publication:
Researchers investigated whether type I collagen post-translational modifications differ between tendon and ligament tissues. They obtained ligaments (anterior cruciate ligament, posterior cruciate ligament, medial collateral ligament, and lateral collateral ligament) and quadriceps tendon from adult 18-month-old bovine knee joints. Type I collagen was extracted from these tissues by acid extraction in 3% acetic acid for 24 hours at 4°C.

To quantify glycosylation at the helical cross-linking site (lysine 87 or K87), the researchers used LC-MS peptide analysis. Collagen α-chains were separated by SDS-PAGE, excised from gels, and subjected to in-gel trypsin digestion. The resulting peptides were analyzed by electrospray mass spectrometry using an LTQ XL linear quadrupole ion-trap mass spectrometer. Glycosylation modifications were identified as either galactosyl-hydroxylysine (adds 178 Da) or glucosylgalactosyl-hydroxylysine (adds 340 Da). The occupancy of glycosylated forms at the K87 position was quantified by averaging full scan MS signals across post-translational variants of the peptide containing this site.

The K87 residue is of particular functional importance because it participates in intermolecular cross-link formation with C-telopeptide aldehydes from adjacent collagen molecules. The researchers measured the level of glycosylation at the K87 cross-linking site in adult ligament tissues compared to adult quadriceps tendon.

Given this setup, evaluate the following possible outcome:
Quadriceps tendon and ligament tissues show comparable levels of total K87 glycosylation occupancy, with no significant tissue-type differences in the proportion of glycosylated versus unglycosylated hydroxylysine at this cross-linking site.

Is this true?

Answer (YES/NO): NO